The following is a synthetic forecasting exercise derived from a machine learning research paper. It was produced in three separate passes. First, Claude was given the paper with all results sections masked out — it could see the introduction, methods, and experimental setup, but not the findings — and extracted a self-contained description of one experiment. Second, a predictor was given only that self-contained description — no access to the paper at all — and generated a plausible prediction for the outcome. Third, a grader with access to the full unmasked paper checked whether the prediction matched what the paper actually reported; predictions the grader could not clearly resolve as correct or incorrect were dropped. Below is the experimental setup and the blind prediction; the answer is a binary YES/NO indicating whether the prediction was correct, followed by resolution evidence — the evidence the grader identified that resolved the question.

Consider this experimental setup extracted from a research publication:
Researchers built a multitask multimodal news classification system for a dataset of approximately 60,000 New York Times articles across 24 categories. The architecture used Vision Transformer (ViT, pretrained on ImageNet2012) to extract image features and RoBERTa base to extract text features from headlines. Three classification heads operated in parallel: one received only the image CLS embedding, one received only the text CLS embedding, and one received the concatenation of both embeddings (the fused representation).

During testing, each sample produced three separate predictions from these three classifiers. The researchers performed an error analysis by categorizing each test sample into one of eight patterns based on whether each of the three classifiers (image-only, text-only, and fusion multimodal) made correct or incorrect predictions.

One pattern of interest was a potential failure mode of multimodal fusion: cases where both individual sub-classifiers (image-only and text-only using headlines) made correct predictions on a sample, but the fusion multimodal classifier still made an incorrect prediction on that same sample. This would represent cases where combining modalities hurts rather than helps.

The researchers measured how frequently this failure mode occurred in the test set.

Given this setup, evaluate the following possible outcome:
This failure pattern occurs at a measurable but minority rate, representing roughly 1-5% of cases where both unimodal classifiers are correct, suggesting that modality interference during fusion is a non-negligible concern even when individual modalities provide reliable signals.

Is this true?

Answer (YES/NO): NO